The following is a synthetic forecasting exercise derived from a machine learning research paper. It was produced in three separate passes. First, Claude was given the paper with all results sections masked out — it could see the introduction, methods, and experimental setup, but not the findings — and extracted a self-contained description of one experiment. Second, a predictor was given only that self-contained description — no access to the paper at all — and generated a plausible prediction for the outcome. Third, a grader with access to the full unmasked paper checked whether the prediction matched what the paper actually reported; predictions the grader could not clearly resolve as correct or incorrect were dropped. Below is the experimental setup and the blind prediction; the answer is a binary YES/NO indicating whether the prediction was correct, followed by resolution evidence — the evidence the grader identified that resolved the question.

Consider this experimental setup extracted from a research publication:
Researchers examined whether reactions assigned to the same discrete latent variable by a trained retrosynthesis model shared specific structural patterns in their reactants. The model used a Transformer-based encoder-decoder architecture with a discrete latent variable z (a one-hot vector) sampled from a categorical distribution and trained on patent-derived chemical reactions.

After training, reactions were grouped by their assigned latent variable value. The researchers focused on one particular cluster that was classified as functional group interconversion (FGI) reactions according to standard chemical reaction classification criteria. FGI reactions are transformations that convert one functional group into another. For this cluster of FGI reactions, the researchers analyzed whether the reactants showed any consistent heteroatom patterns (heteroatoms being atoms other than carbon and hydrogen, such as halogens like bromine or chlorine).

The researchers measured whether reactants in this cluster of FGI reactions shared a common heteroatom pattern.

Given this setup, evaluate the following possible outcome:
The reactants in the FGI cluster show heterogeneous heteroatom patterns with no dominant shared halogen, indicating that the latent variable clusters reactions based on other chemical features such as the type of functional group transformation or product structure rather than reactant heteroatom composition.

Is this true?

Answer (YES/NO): NO